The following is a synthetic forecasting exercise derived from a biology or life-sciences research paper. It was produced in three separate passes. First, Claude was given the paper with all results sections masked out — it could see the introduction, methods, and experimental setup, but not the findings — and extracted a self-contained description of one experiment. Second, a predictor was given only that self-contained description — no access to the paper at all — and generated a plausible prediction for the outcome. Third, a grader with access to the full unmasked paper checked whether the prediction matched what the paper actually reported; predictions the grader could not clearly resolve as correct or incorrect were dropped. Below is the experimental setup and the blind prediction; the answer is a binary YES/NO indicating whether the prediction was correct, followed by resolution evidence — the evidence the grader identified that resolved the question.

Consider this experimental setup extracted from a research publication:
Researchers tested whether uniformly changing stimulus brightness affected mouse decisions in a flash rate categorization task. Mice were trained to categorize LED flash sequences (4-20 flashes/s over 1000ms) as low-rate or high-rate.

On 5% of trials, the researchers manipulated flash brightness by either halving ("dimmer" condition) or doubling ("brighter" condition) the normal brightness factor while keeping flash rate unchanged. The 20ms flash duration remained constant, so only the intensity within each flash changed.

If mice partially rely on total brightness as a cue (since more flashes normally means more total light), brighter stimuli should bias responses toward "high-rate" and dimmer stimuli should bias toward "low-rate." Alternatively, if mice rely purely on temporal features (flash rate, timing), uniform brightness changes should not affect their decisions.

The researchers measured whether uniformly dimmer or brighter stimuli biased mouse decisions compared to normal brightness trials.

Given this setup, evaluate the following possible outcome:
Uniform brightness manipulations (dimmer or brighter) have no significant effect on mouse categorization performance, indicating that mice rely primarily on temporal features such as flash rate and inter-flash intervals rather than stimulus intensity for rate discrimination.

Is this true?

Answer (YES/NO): NO